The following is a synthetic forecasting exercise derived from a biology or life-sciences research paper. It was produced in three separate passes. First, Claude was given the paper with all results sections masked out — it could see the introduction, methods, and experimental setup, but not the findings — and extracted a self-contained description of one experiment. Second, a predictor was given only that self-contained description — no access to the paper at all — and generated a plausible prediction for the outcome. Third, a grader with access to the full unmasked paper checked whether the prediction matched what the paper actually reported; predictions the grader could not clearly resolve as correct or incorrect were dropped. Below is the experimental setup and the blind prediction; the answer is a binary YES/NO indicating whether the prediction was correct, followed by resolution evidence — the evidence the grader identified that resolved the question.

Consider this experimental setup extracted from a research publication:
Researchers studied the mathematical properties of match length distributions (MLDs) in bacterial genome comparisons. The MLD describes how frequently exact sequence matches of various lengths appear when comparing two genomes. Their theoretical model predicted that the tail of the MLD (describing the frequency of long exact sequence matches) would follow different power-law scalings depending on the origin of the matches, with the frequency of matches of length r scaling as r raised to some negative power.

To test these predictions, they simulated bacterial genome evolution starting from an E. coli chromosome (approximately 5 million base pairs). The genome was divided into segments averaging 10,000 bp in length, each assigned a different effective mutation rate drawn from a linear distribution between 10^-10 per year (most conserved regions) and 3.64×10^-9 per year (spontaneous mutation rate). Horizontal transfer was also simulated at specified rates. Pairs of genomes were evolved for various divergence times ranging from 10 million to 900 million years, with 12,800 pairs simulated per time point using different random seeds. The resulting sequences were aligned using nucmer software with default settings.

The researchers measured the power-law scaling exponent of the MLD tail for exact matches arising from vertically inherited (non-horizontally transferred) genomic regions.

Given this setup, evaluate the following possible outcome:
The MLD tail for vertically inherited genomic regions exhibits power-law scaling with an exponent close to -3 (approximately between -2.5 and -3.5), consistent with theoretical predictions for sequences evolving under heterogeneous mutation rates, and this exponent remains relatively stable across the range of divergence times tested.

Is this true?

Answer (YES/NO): NO